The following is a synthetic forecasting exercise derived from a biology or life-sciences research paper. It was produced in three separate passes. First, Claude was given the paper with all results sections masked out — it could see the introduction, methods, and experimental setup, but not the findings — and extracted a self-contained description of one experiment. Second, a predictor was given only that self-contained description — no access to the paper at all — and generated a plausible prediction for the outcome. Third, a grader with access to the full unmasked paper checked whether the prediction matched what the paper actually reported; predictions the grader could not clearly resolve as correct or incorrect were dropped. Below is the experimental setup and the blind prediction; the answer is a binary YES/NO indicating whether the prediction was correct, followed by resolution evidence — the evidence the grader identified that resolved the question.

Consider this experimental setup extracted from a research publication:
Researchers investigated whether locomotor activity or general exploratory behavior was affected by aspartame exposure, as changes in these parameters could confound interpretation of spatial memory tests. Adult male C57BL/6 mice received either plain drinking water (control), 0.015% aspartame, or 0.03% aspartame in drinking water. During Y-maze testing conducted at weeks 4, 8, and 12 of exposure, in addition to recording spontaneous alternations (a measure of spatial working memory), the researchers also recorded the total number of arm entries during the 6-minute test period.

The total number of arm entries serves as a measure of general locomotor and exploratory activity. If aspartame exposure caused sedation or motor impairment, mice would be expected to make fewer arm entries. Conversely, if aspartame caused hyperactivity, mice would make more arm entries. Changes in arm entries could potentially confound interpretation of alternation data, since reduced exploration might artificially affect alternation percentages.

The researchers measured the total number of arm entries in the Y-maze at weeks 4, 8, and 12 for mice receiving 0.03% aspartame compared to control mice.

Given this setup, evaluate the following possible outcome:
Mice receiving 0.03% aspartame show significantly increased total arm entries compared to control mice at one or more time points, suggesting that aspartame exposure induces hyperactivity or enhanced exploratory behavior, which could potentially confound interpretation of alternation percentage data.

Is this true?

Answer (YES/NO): NO